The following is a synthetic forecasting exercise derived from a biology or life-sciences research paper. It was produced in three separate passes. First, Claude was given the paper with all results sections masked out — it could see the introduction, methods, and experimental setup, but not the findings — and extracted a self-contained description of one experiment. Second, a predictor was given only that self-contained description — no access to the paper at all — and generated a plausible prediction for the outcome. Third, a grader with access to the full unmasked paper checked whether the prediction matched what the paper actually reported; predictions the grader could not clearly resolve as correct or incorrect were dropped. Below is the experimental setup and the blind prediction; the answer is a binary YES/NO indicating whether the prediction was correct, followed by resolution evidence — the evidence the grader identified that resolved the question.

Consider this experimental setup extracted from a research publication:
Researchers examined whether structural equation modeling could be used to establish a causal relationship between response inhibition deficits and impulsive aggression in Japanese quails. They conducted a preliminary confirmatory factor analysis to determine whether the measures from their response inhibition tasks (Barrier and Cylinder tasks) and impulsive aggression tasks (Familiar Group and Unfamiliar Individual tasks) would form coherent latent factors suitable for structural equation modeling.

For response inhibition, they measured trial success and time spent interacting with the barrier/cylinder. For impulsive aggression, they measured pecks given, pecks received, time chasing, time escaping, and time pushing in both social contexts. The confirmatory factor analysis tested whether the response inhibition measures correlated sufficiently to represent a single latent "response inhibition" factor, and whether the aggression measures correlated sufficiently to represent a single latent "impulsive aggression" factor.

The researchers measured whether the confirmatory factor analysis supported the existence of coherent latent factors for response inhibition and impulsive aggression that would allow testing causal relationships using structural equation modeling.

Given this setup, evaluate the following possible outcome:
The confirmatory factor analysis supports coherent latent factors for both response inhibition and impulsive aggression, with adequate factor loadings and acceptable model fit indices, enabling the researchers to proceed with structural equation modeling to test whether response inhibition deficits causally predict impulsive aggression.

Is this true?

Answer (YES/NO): NO